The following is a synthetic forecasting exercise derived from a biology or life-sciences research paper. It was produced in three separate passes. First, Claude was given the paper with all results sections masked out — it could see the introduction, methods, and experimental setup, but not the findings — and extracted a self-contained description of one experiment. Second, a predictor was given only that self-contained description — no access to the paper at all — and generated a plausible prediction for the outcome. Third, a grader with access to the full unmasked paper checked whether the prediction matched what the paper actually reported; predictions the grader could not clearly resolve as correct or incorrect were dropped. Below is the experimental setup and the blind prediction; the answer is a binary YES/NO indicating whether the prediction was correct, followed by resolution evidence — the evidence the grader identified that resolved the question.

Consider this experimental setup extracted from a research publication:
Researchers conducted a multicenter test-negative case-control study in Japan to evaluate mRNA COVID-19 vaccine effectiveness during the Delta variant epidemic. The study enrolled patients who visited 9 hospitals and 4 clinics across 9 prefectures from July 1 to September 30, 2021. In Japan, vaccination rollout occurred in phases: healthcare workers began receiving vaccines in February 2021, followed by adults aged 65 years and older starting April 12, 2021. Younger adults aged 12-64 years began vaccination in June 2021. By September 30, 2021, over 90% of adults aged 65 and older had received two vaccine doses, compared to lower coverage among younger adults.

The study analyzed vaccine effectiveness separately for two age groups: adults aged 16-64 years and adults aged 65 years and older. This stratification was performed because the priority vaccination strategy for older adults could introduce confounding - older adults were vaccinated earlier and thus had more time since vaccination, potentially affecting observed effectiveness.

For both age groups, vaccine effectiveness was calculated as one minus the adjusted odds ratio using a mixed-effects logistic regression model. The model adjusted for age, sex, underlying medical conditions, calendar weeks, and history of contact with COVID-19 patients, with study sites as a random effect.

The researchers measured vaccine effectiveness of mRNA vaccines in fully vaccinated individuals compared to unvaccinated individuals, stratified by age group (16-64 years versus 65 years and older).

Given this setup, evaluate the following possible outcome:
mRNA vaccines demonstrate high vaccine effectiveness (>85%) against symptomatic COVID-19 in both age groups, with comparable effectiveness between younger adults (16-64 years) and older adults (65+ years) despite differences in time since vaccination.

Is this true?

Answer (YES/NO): YES